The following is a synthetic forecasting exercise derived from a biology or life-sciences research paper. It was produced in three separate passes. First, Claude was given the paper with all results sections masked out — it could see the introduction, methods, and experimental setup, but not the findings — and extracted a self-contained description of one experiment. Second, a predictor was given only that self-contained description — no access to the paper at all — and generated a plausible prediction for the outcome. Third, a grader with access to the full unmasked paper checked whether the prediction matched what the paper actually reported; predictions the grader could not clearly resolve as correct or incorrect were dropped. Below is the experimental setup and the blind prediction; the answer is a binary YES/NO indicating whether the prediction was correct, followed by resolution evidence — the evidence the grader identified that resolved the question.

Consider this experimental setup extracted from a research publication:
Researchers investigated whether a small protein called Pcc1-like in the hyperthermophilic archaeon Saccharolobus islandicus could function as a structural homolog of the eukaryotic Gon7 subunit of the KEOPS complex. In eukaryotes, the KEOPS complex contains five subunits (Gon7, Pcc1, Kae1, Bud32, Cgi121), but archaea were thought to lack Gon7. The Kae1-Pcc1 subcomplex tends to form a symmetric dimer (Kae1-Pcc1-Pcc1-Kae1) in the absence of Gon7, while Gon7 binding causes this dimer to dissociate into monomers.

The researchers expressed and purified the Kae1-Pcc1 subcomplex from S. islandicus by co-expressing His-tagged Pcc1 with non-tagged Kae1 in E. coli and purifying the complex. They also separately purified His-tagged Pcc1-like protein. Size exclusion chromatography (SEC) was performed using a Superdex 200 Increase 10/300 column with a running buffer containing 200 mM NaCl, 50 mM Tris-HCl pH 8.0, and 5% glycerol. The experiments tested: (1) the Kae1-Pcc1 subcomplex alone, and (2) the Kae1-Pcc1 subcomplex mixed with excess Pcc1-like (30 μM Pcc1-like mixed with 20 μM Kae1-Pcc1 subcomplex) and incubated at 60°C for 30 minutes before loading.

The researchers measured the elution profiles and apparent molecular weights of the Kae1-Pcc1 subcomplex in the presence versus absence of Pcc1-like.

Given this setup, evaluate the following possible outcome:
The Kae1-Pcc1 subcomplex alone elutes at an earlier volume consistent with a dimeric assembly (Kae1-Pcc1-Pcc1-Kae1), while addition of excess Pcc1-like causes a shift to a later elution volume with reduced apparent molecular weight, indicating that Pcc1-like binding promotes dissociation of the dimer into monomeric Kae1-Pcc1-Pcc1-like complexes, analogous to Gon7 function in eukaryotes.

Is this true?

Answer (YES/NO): YES